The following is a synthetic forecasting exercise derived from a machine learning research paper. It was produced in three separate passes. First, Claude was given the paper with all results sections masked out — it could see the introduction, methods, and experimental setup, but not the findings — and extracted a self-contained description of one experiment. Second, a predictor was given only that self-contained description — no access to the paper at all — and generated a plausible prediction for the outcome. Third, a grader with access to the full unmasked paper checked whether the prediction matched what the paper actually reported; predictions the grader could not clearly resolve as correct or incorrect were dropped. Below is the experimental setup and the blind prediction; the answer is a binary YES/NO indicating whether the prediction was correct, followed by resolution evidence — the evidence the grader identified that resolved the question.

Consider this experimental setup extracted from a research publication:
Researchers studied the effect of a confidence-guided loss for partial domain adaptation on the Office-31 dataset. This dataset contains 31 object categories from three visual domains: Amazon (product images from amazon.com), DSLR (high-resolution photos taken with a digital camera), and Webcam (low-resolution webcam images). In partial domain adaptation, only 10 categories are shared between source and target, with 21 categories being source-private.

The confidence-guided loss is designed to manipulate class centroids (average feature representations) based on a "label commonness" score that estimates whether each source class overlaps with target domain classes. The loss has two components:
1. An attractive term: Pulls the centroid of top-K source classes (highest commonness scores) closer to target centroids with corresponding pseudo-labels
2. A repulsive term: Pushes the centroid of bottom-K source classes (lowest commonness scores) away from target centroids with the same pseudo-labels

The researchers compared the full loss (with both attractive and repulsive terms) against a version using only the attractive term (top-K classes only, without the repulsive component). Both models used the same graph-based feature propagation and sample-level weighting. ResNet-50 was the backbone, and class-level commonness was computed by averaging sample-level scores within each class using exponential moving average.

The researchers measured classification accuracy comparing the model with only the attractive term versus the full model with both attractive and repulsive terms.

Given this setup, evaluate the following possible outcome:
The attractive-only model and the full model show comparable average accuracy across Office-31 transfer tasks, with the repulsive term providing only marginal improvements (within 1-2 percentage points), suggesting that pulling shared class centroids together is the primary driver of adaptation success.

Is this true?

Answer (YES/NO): NO